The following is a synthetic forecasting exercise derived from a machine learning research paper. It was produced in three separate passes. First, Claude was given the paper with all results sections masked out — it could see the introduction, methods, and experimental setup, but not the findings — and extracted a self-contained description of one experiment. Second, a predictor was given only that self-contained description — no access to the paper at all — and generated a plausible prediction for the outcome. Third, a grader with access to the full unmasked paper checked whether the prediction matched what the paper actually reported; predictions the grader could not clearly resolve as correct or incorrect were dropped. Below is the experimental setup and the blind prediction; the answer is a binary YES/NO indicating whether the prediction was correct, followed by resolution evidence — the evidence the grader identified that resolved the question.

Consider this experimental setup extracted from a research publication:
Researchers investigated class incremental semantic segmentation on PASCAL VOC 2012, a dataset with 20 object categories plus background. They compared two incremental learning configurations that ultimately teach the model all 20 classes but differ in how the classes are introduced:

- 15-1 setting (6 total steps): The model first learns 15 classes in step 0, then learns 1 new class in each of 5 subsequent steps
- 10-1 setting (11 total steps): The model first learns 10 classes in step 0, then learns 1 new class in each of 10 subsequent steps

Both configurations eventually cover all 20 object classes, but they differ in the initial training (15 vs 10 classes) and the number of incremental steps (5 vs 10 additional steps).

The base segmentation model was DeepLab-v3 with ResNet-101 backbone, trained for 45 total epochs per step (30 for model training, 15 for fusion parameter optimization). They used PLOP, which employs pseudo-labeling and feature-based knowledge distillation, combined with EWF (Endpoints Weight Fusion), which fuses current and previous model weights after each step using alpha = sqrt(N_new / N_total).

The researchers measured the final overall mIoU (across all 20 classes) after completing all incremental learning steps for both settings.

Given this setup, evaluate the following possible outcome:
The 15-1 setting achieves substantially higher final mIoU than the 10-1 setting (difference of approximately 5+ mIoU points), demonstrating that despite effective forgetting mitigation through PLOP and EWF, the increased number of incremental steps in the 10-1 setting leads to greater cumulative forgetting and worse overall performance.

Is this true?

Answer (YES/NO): YES